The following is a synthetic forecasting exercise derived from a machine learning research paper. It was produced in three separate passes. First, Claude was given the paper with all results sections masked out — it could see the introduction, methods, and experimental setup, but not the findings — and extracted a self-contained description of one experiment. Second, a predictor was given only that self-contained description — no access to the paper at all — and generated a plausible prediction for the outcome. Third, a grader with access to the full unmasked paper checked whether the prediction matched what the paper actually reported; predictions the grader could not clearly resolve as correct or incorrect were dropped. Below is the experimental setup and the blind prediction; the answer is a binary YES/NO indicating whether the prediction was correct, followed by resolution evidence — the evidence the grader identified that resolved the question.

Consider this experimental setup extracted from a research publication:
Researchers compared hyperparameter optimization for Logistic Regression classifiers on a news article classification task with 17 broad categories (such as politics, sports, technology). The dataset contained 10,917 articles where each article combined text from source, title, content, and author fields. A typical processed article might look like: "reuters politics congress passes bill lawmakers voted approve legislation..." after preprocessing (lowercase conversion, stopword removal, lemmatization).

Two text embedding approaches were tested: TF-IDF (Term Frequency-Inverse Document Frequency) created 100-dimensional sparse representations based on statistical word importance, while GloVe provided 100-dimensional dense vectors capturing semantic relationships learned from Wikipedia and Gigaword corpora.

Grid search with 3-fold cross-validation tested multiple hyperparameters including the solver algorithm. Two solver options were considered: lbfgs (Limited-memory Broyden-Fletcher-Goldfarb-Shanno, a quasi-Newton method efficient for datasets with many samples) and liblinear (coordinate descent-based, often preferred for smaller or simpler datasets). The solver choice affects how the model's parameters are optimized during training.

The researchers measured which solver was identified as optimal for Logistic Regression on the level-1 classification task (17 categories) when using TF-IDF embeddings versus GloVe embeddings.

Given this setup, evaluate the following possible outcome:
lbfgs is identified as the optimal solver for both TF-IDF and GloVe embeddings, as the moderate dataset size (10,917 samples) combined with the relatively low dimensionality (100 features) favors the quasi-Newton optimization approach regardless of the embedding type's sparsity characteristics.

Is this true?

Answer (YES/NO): NO